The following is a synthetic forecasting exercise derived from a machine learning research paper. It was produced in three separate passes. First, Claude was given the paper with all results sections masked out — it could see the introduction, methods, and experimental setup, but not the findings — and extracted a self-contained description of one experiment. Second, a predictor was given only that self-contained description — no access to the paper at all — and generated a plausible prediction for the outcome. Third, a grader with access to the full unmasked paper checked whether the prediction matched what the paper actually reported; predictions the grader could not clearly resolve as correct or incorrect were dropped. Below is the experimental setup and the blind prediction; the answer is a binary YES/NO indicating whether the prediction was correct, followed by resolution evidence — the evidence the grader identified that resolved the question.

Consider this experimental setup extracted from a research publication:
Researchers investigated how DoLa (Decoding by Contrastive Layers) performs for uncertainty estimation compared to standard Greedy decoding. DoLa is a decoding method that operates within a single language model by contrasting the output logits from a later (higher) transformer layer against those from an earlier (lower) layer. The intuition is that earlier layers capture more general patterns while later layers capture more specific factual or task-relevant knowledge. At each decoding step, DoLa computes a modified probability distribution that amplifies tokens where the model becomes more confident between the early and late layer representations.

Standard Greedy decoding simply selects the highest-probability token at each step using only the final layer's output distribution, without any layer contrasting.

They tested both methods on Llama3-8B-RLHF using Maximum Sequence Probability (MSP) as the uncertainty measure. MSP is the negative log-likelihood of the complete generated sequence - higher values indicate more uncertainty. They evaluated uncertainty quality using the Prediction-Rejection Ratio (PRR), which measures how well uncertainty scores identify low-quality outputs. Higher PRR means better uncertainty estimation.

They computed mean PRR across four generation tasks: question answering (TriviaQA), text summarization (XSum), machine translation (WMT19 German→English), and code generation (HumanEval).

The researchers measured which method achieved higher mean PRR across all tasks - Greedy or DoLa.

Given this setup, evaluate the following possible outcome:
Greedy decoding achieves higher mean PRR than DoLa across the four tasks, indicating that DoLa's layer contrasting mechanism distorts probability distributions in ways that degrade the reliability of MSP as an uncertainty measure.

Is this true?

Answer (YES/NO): YES